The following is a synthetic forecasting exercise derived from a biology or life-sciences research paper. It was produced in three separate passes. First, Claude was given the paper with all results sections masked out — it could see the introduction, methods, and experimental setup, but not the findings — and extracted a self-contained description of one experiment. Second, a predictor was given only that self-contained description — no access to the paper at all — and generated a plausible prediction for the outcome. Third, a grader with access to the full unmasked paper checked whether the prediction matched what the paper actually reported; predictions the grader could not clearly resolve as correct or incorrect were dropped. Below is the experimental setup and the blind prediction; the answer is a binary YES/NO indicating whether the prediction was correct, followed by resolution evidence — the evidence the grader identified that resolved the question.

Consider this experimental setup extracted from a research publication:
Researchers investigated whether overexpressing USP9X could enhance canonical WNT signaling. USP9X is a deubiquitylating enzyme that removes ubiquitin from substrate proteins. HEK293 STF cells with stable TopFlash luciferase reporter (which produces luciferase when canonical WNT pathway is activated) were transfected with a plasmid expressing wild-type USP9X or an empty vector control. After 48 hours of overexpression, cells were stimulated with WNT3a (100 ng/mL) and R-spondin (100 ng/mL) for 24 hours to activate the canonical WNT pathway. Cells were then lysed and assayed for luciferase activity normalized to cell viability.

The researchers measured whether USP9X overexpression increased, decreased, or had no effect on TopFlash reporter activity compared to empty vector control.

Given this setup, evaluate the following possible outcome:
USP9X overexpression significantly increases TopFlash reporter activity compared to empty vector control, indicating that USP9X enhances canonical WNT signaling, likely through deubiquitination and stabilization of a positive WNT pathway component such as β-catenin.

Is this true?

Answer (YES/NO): NO